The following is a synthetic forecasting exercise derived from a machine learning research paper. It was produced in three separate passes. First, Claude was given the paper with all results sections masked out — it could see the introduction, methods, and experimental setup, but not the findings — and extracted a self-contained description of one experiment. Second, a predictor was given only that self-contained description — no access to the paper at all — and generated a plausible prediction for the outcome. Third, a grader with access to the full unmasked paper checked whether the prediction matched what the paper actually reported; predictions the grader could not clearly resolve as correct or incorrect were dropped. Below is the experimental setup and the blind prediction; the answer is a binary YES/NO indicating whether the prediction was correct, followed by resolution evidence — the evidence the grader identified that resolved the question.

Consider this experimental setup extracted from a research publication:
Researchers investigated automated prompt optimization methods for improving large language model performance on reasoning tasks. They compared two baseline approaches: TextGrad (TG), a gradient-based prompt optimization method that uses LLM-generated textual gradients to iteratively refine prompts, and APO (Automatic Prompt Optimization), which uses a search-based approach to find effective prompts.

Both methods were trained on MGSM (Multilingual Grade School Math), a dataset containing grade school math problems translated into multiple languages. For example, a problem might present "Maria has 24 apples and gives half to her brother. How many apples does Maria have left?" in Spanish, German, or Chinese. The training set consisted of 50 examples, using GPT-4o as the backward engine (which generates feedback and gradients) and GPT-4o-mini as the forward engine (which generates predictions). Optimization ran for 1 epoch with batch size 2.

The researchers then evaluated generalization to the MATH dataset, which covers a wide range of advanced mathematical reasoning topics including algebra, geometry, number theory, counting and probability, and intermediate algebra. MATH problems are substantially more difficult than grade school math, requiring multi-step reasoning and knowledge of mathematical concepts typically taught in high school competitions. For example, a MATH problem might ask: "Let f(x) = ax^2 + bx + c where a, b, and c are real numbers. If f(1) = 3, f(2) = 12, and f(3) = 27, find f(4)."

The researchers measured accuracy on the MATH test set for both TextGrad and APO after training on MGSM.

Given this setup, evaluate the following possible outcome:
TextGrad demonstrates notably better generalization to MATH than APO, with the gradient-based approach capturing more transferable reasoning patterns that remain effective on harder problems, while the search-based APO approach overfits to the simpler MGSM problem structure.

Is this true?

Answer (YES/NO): YES